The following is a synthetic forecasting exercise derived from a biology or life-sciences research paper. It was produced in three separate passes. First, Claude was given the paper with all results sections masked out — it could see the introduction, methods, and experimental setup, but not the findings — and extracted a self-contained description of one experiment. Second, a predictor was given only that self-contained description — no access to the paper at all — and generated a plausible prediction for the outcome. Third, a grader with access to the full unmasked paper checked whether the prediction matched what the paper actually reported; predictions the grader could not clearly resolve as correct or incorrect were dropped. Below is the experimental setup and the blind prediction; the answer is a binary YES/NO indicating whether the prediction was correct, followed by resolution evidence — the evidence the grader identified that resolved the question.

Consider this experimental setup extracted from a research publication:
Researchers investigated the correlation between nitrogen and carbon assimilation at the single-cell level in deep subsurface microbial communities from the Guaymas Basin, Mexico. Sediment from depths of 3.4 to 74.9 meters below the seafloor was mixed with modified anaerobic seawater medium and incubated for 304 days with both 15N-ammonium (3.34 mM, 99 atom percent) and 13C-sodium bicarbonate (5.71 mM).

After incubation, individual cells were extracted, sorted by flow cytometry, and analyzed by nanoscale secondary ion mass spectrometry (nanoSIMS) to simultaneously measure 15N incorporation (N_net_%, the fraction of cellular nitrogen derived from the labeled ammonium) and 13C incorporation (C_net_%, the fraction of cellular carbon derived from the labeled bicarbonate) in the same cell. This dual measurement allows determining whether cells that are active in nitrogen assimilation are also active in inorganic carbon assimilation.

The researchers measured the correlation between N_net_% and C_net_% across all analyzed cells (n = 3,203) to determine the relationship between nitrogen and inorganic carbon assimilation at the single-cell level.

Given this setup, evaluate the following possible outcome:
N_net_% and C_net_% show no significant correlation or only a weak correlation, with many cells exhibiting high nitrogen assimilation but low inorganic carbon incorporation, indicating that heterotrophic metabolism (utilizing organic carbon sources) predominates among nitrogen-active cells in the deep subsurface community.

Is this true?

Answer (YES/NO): NO